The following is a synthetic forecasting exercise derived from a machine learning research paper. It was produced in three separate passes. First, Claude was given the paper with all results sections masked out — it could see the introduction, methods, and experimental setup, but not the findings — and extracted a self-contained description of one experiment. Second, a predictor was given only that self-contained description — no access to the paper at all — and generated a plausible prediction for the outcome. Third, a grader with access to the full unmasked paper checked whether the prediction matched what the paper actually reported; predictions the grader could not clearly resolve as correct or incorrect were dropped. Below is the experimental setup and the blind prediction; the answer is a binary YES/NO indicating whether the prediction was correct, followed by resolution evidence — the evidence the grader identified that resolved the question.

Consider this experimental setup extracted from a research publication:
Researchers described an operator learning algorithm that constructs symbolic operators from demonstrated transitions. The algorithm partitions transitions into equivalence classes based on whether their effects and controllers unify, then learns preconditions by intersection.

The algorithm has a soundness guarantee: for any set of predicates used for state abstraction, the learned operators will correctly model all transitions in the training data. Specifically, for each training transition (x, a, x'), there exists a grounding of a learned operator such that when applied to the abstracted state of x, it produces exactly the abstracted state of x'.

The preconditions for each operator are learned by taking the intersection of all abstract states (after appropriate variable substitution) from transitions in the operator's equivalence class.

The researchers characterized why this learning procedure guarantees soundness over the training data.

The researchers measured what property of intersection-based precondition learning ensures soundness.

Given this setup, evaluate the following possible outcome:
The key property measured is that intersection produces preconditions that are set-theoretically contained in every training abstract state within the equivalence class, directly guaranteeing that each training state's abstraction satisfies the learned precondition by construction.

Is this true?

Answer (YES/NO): YES